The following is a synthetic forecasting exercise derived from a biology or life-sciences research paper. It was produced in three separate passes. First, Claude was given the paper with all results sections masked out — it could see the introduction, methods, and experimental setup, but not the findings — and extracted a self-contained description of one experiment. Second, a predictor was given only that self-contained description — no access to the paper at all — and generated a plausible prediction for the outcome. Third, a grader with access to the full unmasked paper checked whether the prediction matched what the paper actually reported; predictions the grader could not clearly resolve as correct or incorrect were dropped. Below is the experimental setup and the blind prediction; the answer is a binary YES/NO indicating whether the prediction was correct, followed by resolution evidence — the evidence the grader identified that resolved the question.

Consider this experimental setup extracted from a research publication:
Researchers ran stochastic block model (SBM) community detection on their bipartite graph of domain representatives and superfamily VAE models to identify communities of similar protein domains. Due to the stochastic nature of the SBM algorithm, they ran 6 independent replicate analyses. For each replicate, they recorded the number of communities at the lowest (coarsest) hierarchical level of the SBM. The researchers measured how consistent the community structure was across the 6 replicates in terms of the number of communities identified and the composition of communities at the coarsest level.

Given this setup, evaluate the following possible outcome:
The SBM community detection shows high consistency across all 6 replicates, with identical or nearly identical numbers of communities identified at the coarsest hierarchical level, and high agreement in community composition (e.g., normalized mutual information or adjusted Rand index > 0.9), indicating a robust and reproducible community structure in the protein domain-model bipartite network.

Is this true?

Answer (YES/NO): NO